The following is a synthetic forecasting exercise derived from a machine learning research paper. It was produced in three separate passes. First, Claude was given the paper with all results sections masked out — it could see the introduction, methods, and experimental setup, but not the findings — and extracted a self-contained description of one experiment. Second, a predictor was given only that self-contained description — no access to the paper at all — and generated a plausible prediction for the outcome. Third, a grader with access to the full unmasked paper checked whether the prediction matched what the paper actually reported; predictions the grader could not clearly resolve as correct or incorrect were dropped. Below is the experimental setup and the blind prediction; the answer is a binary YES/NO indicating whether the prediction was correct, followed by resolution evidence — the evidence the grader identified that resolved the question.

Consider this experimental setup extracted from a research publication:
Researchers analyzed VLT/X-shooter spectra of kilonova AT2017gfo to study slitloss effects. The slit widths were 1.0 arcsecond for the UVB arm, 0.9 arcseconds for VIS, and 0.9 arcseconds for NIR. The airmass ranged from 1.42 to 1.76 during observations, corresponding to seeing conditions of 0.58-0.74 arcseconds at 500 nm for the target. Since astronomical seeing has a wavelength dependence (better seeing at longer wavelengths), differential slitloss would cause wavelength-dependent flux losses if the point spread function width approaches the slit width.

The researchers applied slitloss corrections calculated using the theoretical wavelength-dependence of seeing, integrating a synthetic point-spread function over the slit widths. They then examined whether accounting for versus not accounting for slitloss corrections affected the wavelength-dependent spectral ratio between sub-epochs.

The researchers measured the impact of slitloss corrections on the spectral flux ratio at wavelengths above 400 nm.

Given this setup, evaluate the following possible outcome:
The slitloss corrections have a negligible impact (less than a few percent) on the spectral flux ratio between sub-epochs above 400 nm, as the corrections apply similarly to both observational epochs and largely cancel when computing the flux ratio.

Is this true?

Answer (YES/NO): YES